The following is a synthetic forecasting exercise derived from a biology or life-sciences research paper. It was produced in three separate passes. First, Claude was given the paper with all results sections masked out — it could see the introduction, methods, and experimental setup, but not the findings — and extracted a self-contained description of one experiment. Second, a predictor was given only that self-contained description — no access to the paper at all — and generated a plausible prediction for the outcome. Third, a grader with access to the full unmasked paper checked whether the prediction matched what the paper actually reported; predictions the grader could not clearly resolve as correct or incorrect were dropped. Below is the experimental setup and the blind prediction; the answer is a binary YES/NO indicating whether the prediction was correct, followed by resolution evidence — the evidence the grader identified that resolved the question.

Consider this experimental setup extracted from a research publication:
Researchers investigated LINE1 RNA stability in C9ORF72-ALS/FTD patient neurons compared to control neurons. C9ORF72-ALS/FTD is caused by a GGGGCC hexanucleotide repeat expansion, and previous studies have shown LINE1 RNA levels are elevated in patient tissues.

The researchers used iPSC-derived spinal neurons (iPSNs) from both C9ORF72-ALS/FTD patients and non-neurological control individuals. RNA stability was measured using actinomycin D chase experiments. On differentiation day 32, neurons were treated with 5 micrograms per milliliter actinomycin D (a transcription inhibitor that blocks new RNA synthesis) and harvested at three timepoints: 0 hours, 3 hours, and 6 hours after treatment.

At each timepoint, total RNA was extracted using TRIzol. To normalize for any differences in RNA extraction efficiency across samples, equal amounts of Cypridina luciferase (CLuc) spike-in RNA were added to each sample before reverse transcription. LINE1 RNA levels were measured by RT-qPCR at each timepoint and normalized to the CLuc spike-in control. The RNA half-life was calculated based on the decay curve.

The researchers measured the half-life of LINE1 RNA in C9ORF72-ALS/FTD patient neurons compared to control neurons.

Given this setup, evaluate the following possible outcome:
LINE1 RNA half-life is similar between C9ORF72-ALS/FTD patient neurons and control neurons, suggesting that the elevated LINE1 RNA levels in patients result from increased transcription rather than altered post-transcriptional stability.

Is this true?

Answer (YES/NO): NO